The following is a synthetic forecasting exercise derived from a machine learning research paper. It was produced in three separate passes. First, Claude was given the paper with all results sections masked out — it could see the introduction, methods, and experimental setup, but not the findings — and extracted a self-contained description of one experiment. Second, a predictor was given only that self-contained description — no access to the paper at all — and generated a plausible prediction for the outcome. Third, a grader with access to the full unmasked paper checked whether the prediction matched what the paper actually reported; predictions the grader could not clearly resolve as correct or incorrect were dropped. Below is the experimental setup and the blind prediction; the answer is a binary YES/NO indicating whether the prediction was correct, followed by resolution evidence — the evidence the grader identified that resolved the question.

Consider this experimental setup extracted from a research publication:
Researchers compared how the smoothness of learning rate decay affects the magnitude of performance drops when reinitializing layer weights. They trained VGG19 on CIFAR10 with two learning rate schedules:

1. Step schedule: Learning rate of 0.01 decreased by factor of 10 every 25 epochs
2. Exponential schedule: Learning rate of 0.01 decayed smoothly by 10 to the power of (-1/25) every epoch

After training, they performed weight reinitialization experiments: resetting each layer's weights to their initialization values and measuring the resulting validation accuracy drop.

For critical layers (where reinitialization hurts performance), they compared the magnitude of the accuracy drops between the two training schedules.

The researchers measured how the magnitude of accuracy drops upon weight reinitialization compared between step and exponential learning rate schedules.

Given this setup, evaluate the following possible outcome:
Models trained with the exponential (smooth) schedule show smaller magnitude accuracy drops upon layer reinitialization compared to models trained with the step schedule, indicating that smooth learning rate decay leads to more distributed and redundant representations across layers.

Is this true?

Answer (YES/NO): YES